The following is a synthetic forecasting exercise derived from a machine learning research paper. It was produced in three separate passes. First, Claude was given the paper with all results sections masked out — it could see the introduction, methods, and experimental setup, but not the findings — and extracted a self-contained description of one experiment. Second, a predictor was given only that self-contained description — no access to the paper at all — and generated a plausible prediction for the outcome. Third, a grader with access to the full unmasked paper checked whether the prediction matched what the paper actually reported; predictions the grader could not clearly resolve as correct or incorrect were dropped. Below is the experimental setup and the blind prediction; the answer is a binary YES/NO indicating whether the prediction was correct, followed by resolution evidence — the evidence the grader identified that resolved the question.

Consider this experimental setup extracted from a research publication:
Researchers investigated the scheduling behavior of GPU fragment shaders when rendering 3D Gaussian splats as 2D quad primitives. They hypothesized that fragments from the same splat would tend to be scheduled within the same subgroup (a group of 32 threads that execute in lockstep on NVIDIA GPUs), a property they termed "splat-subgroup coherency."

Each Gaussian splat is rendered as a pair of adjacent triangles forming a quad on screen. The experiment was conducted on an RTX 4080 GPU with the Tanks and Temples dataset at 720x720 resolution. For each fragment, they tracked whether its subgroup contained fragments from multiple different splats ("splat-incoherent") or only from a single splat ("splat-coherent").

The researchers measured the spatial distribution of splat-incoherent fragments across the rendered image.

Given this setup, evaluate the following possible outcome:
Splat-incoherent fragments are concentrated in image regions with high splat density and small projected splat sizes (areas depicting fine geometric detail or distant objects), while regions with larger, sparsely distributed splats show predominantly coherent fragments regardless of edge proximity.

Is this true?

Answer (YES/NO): YES